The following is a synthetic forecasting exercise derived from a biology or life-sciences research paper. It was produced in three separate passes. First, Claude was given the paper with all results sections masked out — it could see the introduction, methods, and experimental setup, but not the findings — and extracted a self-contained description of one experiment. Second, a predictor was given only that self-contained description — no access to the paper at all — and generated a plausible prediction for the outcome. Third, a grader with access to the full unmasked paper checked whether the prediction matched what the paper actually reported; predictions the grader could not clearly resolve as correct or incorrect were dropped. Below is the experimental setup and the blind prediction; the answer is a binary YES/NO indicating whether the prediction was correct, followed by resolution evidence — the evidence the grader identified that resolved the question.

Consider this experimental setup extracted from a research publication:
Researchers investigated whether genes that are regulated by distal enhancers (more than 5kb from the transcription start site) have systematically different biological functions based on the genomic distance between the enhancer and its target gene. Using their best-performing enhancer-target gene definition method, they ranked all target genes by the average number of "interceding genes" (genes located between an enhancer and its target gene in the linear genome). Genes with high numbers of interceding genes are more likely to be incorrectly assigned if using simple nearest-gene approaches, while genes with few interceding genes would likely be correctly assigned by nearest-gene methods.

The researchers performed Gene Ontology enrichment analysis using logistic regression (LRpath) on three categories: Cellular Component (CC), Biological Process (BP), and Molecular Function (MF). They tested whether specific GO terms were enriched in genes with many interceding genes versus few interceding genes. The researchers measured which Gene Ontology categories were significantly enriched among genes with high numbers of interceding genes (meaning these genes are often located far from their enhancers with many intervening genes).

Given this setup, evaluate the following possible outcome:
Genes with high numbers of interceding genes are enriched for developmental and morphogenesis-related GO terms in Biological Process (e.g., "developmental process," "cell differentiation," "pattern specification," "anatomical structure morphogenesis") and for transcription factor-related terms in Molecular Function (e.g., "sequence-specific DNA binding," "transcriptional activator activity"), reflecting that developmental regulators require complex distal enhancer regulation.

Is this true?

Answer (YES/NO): NO